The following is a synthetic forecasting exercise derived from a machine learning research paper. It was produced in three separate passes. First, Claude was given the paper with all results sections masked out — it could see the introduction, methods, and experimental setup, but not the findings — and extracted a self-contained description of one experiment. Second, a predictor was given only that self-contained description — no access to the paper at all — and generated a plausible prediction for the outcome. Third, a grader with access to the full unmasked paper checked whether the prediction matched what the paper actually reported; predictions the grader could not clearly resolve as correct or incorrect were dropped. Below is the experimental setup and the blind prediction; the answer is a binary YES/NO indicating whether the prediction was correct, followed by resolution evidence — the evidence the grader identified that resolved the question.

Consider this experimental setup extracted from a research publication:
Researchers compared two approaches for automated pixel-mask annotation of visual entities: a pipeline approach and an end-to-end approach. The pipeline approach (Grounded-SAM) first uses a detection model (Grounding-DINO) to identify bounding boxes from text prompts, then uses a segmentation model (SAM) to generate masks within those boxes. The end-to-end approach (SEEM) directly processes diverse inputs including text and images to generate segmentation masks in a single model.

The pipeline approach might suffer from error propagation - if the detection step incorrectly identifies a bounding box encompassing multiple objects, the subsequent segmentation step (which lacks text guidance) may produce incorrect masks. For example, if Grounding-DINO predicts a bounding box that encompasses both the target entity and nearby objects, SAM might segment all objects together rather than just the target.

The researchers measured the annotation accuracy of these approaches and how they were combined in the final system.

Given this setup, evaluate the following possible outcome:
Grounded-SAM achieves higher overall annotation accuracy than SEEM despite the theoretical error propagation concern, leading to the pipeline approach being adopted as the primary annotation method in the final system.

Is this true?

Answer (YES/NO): YES